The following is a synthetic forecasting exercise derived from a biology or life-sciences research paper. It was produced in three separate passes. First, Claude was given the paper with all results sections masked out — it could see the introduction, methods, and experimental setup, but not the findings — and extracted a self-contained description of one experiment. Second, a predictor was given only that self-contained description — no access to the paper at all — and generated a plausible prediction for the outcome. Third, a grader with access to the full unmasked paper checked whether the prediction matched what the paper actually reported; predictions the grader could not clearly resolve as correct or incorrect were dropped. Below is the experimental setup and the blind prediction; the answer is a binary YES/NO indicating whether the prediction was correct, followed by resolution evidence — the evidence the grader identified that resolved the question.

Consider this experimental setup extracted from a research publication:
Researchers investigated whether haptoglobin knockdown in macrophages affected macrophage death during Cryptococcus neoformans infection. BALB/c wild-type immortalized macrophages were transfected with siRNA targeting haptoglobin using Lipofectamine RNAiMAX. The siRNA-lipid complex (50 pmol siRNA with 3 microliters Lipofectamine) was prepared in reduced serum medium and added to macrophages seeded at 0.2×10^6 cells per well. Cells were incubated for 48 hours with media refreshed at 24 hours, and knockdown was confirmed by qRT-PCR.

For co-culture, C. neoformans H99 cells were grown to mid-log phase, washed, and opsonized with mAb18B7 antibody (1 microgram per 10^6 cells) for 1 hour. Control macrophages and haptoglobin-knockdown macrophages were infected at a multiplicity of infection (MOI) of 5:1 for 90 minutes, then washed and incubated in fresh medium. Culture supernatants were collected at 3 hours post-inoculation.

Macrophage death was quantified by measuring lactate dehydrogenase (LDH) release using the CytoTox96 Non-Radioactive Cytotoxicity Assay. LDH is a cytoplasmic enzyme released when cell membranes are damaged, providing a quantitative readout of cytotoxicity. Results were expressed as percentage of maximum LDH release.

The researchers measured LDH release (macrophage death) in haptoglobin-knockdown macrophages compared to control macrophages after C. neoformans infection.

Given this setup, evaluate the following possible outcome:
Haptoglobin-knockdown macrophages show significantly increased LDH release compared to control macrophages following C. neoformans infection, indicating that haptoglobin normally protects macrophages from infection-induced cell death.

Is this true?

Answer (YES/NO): NO